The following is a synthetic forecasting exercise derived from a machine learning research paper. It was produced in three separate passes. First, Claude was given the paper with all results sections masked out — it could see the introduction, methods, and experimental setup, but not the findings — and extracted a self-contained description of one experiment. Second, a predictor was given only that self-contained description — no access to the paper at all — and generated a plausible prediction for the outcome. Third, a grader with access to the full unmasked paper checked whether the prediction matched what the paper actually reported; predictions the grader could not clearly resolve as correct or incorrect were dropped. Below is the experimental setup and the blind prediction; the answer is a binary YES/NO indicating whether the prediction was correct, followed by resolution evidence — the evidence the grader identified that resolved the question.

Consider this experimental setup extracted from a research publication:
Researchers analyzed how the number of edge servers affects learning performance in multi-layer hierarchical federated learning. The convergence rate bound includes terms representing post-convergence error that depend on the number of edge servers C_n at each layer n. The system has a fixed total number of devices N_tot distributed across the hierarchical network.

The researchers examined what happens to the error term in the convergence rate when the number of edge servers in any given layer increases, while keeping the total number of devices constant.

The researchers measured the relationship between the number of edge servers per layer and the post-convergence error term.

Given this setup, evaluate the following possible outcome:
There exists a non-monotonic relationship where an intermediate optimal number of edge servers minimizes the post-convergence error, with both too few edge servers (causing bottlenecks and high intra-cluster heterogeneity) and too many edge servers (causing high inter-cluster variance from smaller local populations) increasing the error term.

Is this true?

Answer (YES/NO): NO